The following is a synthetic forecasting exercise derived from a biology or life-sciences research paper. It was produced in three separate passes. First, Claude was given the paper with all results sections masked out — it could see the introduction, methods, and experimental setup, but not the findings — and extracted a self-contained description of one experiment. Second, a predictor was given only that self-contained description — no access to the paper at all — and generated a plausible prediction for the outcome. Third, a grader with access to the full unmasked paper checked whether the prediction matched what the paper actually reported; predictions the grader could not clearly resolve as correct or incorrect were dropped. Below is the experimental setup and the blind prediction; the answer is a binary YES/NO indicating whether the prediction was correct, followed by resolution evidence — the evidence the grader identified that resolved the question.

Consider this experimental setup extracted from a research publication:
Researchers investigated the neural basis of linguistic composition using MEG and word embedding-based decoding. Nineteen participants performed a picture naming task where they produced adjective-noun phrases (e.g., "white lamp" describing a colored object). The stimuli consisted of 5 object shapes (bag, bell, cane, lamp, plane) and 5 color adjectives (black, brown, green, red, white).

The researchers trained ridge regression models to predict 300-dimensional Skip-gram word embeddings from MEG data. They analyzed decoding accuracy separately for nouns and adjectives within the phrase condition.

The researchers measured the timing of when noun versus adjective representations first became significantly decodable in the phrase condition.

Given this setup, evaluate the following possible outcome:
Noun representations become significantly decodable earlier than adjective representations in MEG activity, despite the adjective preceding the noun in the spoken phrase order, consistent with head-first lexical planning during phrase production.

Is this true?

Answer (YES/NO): YES